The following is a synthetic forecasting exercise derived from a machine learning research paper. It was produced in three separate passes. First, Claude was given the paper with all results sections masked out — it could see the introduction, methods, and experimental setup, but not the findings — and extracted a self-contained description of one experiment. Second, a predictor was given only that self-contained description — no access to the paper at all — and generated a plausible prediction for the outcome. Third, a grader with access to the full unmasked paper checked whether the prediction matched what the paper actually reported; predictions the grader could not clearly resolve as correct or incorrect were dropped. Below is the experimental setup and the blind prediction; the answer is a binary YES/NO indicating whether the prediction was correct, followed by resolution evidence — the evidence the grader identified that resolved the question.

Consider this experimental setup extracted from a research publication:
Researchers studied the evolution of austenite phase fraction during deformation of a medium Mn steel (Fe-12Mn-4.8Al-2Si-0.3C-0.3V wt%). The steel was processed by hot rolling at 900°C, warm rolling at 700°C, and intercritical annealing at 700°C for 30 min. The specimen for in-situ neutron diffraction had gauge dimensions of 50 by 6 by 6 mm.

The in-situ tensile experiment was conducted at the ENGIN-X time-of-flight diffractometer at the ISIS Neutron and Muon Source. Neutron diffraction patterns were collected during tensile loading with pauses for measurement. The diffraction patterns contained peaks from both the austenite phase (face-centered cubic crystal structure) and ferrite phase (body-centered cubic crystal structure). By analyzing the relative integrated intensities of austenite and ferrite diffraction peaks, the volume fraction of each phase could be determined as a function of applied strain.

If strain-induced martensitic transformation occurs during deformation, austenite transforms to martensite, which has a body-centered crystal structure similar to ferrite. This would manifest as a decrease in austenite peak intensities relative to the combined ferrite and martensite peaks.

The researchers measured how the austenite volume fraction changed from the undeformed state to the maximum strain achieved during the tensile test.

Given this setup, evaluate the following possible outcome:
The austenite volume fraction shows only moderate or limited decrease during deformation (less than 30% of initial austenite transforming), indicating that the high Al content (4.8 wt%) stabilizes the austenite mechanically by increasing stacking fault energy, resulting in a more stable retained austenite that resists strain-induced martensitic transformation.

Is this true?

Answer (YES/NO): NO